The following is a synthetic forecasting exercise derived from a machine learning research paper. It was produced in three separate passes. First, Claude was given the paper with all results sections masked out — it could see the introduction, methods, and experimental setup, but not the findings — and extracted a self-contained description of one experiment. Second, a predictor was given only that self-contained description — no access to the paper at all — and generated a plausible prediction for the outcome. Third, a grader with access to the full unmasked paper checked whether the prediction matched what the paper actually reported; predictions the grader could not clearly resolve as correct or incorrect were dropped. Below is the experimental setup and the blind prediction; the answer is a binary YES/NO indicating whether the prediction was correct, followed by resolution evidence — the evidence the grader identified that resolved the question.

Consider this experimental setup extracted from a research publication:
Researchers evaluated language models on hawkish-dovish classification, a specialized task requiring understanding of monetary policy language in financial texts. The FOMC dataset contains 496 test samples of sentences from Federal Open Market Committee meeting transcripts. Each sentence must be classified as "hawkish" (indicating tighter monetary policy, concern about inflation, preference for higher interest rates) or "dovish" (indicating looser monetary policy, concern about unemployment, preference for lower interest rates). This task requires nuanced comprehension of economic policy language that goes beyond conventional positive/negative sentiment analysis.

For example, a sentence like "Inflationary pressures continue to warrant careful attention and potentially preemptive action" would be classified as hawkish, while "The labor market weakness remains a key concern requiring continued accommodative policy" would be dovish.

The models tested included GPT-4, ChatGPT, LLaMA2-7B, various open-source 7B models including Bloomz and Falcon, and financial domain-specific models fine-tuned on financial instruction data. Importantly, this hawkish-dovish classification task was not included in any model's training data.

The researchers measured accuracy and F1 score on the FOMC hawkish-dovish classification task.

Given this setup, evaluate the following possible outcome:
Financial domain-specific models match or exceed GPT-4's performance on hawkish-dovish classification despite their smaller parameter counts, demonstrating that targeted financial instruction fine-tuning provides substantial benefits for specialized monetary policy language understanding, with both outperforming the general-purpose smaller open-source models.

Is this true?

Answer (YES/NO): NO